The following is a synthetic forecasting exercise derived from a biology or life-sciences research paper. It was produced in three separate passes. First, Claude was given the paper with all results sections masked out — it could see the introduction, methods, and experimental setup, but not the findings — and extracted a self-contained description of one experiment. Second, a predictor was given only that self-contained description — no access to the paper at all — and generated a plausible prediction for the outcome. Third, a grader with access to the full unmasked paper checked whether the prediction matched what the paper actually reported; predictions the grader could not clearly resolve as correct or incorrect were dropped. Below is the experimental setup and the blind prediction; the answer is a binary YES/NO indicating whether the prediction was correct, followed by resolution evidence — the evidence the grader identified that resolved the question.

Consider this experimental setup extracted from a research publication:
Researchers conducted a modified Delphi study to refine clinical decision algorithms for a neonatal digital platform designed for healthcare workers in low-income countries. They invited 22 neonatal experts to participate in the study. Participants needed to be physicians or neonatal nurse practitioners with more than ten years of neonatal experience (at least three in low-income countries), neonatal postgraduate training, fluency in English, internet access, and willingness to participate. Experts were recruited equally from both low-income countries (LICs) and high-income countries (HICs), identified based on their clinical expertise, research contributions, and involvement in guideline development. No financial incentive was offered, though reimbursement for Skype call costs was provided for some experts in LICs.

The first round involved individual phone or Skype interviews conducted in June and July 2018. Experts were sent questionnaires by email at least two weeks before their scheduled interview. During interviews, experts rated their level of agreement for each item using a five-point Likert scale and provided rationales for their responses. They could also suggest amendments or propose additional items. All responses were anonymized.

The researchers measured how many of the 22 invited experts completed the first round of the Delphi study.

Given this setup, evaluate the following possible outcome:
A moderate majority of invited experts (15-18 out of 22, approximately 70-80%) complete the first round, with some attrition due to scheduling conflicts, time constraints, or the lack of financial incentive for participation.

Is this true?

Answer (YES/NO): NO